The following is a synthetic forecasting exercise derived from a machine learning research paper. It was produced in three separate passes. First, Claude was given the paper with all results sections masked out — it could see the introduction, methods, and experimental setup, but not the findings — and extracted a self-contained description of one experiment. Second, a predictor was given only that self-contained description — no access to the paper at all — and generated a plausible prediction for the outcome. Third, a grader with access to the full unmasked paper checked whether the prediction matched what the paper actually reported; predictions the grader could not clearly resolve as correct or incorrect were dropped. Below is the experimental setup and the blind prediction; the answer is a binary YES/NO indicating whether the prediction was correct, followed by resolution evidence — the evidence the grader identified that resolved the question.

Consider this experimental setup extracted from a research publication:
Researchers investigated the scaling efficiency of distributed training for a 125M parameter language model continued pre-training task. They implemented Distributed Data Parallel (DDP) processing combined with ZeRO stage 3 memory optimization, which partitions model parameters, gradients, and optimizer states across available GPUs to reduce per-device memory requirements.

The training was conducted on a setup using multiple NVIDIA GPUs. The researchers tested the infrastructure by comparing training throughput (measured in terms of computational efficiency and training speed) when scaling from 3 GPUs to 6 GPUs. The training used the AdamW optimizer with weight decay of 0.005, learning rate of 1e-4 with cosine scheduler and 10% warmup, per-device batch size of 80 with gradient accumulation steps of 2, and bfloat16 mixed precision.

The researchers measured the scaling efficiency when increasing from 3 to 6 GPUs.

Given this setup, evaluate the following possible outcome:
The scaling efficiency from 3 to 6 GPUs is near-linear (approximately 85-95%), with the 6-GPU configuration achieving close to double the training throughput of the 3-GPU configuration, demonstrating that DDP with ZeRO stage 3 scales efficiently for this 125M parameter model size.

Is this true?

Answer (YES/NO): YES